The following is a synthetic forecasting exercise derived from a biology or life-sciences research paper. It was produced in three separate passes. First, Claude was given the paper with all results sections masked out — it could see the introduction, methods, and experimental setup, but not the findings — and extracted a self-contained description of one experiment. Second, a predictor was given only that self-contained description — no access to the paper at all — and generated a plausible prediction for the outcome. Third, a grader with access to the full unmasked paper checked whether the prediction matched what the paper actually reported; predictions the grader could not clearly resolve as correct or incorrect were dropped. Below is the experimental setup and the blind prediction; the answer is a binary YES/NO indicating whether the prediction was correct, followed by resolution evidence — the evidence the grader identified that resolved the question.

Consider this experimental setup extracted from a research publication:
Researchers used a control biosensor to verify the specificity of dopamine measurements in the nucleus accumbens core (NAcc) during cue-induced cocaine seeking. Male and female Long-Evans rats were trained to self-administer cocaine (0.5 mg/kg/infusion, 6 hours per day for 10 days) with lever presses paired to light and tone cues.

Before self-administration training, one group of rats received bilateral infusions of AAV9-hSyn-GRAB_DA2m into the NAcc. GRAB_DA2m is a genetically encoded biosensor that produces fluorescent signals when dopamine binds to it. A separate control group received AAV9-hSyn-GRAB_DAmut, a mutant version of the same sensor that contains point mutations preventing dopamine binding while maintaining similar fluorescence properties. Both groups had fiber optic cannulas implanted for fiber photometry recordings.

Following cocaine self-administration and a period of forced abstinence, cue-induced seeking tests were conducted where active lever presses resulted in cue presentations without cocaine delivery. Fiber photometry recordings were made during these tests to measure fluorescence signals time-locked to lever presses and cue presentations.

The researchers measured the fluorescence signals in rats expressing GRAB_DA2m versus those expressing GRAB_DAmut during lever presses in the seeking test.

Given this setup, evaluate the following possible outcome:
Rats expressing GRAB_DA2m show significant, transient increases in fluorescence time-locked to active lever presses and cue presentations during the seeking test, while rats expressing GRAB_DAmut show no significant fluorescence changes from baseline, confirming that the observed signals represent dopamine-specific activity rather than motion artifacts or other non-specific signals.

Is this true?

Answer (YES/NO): YES